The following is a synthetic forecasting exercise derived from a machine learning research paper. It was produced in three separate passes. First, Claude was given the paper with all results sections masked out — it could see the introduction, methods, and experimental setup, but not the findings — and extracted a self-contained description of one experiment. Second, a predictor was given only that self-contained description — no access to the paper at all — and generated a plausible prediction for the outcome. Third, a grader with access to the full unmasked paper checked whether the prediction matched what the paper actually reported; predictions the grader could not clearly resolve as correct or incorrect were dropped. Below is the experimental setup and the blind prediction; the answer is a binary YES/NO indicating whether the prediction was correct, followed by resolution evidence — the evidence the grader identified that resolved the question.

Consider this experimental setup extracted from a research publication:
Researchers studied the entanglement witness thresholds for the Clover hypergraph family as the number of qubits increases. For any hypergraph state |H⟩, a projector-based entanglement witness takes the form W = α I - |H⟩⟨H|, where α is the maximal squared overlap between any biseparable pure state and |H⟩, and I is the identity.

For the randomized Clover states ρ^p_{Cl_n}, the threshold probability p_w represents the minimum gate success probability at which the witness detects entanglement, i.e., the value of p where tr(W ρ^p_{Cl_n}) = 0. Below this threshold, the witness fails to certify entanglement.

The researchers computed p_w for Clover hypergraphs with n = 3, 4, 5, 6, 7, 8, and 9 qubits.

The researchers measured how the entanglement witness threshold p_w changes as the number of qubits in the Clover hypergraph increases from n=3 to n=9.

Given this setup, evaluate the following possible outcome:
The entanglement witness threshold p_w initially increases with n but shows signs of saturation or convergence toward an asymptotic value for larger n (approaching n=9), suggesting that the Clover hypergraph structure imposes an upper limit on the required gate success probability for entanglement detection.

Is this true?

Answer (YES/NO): YES